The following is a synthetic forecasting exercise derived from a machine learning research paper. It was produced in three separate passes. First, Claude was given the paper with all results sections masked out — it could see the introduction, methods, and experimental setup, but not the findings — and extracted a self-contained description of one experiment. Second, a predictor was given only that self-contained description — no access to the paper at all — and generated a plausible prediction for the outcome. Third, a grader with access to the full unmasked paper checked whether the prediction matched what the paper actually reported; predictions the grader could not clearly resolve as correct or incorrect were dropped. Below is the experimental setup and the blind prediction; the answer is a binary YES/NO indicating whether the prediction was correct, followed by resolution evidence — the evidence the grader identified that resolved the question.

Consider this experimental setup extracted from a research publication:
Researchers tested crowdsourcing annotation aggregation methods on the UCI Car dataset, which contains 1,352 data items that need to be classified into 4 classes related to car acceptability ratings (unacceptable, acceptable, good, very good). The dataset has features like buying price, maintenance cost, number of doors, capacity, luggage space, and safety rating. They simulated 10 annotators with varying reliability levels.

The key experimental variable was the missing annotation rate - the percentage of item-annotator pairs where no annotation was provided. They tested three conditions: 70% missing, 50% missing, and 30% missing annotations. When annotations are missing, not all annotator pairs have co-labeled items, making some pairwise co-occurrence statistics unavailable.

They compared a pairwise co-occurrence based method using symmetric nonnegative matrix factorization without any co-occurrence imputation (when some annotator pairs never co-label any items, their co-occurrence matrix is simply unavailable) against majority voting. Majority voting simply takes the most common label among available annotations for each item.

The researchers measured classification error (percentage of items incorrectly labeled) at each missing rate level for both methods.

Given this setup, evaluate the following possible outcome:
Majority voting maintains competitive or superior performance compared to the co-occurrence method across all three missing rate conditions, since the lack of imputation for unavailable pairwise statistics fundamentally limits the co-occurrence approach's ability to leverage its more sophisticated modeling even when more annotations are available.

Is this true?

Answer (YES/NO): NO